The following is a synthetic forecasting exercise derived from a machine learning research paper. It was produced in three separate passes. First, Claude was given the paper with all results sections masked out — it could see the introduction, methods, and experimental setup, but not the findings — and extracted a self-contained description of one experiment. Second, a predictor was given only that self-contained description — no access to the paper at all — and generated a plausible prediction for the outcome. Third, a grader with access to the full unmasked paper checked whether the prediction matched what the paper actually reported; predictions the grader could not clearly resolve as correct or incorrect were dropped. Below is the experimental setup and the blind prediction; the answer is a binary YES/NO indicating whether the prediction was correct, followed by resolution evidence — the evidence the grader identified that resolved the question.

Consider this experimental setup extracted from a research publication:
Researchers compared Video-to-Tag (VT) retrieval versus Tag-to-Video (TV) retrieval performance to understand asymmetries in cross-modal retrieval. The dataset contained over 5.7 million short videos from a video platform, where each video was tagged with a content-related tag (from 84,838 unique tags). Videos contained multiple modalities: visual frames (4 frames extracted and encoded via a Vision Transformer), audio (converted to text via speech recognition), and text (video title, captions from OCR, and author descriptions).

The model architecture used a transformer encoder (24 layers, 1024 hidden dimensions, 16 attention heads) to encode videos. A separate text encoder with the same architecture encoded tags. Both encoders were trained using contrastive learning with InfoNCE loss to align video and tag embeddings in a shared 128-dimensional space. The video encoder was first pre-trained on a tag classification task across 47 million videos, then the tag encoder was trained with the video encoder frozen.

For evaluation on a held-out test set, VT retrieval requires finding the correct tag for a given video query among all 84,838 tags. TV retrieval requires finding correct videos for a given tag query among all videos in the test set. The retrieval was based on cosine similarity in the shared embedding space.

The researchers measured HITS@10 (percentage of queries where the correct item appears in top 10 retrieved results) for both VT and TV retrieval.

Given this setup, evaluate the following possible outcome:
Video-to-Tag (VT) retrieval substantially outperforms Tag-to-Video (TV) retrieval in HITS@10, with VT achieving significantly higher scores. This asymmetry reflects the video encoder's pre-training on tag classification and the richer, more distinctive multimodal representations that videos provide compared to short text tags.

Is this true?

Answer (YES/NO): NO